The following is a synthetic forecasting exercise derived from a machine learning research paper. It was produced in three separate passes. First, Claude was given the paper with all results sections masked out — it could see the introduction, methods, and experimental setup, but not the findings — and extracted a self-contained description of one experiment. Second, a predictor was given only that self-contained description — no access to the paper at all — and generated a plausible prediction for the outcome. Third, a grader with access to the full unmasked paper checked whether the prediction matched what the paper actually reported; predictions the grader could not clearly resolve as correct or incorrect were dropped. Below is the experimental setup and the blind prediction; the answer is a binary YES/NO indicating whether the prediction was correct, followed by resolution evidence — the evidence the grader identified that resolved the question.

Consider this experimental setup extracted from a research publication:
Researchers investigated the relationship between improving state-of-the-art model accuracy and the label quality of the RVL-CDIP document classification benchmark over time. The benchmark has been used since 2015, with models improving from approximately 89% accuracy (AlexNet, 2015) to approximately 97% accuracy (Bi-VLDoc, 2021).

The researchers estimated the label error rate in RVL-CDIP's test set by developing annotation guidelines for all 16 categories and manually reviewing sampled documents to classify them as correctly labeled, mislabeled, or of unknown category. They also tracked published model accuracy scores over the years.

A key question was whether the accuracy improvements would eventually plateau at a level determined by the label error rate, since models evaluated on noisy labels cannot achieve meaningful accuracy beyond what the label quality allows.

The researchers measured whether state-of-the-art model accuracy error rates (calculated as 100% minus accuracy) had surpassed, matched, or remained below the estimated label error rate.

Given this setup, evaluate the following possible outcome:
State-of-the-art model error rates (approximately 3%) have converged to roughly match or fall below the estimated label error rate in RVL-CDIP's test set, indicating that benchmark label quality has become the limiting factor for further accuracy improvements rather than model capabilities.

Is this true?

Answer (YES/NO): YES